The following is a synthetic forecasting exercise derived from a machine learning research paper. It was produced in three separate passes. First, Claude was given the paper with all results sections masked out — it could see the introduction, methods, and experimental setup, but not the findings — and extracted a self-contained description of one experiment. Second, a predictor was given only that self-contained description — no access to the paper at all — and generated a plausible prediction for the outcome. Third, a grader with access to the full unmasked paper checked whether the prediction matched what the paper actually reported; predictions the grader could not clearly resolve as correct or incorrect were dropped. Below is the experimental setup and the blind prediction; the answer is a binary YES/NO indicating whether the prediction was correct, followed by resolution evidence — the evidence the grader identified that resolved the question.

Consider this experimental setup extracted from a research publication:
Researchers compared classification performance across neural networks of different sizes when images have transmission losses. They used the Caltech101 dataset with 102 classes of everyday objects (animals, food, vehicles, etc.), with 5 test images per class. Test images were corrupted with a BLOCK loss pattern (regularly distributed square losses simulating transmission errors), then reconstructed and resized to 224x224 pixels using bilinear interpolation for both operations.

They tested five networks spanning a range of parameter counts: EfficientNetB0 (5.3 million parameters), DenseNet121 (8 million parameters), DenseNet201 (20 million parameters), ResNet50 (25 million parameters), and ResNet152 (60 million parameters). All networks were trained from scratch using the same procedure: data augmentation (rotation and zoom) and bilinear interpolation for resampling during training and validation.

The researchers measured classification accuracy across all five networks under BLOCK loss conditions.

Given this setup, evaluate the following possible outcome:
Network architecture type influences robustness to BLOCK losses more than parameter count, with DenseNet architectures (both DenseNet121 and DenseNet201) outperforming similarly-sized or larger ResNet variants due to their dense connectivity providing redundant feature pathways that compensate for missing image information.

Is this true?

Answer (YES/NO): NO